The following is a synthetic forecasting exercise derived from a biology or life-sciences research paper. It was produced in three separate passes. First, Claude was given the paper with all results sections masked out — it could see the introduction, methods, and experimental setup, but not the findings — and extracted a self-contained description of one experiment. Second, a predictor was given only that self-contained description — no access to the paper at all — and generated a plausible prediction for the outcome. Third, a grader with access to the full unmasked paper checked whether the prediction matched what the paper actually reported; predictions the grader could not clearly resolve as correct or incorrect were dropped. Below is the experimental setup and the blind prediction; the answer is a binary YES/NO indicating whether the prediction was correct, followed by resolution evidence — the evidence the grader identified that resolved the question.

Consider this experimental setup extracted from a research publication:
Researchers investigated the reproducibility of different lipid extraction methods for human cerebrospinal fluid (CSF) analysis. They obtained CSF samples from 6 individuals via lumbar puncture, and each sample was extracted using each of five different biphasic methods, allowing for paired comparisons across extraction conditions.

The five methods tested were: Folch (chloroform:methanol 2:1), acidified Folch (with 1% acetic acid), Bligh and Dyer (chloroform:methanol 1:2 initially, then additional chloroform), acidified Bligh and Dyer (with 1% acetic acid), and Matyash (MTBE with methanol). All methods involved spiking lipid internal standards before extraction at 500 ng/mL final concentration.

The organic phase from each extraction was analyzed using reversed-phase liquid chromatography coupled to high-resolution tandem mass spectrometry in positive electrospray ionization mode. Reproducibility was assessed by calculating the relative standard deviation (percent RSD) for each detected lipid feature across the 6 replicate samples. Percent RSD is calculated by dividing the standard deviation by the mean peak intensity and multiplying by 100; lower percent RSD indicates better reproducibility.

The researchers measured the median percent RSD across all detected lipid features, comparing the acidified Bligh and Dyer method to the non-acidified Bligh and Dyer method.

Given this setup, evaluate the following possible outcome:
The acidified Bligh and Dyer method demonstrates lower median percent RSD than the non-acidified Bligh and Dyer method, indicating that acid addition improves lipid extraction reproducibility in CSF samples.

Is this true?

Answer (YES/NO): YES